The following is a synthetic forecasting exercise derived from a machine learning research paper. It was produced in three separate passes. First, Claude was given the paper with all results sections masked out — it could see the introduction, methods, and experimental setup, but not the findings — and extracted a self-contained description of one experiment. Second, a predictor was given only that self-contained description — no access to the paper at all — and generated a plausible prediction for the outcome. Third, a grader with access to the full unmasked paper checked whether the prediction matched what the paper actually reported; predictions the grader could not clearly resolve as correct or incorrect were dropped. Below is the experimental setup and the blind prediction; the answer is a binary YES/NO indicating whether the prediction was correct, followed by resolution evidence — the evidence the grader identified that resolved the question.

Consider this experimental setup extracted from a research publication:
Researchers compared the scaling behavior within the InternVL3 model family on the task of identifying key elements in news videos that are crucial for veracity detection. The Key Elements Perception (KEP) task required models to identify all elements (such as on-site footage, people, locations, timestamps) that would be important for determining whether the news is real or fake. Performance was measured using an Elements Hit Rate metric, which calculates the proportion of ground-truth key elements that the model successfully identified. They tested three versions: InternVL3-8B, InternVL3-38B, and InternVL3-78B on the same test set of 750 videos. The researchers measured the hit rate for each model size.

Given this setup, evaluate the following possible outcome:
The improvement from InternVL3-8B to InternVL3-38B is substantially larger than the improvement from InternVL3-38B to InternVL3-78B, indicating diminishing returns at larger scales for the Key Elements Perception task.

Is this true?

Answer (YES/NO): NO